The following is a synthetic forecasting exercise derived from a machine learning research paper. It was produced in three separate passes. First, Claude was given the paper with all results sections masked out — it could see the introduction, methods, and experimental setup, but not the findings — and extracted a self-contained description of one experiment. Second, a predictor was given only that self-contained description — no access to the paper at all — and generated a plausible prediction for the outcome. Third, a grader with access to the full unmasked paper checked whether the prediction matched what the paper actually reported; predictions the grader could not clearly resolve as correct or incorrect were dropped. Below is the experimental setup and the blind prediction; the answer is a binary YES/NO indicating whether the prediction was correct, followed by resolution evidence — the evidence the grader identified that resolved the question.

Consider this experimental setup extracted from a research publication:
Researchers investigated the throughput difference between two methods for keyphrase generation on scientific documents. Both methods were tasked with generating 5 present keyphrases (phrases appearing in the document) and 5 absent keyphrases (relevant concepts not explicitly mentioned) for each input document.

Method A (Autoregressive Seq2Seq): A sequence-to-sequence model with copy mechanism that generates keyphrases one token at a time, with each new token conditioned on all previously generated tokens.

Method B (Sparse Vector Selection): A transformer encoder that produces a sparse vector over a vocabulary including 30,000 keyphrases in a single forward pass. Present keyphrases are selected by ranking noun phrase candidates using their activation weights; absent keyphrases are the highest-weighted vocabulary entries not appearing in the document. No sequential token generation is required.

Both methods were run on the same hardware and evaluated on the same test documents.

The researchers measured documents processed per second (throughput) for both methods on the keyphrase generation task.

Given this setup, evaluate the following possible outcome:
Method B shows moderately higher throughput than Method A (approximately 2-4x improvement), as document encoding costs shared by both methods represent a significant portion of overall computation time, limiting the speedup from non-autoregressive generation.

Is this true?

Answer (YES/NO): YES